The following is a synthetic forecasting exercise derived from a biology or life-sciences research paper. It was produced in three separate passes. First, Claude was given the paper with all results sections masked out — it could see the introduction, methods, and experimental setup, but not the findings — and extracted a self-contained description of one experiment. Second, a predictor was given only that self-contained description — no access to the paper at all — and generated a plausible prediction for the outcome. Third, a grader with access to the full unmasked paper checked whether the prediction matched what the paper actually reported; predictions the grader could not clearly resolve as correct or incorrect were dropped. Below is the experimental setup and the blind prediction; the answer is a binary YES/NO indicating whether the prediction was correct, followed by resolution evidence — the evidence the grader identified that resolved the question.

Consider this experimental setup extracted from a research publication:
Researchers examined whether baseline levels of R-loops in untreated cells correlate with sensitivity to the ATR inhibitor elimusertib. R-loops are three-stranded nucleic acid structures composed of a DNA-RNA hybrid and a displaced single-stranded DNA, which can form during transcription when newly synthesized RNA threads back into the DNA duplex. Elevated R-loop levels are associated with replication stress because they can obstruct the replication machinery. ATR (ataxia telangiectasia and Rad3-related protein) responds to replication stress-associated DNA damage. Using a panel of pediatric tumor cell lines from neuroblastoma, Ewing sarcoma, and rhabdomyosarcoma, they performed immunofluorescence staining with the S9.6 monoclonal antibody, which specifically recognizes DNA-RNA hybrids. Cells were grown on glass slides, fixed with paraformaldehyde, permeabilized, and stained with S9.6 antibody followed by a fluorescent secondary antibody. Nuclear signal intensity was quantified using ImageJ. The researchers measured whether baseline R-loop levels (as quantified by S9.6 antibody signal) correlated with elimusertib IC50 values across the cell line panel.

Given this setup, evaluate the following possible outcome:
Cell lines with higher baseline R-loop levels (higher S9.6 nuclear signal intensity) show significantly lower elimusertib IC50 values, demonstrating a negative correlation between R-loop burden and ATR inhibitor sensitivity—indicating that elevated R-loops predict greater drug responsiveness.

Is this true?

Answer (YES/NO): NO